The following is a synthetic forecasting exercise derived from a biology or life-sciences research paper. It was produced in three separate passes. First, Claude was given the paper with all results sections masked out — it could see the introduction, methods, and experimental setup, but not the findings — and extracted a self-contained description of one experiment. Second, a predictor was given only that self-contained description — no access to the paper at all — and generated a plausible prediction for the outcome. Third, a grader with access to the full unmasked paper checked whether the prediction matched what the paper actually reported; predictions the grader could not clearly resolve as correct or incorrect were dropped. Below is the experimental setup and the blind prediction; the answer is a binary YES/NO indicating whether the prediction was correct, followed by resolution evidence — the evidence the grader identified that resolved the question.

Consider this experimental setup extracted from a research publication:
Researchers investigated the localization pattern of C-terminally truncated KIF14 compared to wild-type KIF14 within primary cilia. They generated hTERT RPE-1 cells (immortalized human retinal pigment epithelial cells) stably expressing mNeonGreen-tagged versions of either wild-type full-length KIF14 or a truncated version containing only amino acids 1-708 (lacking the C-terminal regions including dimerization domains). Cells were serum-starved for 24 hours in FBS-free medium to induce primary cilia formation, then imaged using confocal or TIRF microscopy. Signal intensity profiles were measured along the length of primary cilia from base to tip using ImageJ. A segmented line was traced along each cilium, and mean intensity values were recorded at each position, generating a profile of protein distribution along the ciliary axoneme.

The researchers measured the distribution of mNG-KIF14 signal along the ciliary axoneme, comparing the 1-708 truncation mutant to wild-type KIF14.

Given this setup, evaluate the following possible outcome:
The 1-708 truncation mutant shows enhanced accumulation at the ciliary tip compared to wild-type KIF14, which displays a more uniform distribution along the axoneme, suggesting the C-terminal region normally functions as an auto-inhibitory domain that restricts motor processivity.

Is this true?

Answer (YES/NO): NO